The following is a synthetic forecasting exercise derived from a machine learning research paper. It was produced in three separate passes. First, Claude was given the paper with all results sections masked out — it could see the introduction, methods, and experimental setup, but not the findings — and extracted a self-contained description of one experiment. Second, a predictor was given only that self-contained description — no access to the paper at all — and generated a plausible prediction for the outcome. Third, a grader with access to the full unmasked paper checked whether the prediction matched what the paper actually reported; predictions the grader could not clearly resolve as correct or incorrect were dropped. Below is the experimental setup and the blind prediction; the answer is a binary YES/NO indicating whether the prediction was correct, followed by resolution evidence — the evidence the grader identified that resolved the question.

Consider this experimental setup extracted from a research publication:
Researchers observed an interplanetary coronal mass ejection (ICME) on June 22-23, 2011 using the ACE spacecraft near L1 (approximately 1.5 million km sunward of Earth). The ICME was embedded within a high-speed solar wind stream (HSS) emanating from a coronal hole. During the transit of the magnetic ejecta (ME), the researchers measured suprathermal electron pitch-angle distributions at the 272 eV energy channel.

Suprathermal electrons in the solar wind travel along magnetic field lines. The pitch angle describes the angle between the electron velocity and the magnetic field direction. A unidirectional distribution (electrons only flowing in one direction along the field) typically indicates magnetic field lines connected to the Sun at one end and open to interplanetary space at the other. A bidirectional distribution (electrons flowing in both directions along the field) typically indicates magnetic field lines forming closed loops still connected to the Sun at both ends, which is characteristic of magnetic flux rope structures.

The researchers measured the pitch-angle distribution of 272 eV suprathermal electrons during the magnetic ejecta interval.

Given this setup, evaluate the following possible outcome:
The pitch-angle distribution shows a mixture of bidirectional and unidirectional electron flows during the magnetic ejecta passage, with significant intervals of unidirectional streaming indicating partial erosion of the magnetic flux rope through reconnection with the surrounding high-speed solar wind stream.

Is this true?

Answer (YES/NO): NO